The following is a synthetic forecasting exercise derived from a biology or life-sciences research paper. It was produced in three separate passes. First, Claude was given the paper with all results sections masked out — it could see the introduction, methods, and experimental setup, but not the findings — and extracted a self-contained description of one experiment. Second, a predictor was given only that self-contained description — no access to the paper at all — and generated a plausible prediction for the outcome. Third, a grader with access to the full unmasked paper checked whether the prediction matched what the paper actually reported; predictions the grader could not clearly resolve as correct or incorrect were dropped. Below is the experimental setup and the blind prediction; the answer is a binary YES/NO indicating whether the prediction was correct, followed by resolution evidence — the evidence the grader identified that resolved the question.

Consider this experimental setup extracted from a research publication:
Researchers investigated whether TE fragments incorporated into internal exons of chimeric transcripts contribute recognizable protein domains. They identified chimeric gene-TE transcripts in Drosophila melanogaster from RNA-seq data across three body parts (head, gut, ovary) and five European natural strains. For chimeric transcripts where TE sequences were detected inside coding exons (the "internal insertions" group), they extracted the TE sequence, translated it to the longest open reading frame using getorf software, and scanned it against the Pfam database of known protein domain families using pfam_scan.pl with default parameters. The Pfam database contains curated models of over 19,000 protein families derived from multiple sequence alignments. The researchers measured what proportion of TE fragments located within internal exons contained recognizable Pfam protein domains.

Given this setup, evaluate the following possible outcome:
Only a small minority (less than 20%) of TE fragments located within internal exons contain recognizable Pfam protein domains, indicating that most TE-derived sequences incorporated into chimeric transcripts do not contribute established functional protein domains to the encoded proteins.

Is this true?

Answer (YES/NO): YES